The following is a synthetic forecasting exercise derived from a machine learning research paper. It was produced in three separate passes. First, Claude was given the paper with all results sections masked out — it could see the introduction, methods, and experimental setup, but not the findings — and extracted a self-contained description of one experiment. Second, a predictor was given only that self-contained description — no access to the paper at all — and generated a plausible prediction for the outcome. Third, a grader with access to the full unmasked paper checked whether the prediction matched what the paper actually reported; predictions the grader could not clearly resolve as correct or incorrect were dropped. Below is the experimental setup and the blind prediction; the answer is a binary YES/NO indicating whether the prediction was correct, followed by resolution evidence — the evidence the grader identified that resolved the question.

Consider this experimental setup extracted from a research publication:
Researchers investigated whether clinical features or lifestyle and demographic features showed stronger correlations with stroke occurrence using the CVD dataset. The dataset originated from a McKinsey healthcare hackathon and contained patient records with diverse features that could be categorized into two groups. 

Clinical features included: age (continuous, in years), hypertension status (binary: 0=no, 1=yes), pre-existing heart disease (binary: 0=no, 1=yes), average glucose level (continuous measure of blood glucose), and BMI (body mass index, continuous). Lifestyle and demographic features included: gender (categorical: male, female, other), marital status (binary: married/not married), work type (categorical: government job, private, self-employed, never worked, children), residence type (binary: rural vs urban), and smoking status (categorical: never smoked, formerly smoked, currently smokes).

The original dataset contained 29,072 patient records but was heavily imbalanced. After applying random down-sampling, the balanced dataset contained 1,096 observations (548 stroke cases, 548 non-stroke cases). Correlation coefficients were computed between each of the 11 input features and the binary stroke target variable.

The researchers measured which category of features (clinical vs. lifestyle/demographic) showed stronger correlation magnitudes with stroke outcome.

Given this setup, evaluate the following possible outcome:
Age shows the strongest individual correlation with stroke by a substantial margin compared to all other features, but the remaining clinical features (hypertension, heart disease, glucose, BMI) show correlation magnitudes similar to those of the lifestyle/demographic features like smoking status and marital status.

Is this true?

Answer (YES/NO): NO